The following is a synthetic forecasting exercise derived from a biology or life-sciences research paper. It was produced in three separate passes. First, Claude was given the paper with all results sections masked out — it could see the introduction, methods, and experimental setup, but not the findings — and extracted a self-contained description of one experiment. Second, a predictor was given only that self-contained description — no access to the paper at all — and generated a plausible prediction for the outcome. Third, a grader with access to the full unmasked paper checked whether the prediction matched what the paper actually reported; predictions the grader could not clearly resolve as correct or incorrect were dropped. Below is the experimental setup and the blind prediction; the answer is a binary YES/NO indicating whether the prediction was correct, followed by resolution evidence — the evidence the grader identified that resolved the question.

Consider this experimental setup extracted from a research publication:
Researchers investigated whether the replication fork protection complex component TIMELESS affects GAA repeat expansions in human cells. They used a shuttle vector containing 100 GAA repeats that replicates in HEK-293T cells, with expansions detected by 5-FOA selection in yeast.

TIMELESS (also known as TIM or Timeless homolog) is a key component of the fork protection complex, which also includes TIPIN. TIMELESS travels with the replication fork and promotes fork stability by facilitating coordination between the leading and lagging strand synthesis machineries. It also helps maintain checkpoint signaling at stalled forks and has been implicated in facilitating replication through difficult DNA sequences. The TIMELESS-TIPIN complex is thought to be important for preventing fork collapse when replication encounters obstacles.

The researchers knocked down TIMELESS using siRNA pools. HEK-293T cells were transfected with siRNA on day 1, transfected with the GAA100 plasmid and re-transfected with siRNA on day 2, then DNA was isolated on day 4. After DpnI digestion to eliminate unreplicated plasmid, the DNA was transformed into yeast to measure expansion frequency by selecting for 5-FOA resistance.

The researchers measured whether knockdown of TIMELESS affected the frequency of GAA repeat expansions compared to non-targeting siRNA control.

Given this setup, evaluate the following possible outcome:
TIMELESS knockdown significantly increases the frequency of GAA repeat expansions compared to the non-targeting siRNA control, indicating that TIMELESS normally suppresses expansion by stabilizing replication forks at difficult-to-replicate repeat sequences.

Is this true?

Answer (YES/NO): NO